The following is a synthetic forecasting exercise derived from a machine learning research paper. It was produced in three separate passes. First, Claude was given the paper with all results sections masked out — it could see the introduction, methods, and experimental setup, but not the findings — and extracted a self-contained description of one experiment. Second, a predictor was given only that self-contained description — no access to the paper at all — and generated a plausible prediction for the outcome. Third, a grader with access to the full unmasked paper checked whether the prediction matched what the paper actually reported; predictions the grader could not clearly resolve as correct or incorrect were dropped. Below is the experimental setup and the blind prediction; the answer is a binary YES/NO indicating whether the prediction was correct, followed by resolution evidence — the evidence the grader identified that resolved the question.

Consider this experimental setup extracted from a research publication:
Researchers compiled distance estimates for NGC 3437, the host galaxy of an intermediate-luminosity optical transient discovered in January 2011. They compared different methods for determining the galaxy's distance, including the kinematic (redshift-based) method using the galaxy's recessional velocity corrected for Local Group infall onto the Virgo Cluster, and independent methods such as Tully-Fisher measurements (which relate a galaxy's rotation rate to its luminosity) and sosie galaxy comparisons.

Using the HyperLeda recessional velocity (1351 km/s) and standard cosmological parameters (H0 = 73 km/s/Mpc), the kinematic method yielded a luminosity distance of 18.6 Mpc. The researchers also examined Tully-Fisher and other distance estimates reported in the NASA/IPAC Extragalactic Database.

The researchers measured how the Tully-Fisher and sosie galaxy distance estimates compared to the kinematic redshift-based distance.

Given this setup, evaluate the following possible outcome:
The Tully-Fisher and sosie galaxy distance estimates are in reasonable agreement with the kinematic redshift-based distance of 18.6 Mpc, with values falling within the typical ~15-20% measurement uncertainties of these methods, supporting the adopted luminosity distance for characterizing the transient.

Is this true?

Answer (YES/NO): NO